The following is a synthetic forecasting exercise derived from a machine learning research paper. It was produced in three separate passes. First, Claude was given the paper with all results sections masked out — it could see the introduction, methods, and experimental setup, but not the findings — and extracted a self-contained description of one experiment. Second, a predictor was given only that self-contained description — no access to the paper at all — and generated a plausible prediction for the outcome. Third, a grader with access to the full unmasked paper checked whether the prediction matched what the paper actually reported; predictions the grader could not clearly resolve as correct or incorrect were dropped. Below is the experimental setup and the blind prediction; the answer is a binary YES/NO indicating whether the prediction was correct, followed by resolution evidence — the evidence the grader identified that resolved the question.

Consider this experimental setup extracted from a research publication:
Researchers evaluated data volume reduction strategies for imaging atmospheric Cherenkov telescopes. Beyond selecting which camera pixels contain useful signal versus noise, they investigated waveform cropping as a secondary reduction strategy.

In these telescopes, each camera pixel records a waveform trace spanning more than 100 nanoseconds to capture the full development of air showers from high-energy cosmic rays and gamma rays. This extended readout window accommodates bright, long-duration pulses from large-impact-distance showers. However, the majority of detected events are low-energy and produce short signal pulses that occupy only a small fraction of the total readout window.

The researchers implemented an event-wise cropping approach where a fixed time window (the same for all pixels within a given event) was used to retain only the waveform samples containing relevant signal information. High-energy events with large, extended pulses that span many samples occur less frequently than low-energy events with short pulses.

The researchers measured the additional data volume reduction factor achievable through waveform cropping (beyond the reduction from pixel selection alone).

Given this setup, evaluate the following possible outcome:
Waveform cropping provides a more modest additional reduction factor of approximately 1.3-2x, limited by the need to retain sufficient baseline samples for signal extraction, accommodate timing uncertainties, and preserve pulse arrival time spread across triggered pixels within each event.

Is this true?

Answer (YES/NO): NO